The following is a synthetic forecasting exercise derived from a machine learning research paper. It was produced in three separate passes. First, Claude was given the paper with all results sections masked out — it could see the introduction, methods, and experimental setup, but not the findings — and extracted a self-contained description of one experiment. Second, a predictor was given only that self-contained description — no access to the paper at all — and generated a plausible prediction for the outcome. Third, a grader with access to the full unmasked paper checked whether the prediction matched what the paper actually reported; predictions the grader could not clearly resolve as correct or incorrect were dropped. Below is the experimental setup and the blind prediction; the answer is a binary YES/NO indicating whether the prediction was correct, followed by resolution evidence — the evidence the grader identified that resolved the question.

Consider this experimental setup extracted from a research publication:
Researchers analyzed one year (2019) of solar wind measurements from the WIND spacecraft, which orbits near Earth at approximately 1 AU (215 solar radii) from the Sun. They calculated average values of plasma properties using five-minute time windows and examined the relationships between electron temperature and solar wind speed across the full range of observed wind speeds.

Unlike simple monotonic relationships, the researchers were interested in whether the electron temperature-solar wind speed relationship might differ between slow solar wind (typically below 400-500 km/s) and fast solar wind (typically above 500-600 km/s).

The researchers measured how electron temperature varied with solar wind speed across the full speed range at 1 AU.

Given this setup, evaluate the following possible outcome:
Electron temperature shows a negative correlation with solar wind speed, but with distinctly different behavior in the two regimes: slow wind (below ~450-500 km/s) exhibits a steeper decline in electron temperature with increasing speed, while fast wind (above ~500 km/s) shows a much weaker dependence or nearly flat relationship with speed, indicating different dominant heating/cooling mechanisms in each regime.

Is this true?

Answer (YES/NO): NO